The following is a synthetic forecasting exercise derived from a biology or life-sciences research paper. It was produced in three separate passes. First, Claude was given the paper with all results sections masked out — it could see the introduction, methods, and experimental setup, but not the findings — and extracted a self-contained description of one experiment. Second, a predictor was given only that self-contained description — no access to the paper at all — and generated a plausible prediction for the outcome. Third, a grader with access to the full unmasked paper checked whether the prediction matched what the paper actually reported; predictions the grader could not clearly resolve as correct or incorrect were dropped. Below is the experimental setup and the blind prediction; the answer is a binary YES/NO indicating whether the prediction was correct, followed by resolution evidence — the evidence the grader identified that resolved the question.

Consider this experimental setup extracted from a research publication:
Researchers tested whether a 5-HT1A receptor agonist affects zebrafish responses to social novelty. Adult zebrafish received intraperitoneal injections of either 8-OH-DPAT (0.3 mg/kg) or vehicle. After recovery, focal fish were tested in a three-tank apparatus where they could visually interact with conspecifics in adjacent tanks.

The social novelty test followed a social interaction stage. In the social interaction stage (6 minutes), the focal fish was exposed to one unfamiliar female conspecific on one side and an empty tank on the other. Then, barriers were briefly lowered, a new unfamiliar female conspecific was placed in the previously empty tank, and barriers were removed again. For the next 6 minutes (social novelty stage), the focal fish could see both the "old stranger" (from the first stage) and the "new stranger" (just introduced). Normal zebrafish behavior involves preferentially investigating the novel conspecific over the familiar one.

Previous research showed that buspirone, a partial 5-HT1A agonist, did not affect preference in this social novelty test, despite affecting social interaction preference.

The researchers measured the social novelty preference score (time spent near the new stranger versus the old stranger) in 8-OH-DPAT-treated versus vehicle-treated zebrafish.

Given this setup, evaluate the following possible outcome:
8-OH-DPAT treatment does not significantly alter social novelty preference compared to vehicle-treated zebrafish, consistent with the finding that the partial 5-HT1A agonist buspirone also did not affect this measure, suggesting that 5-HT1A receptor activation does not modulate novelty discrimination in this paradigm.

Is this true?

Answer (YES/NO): NO